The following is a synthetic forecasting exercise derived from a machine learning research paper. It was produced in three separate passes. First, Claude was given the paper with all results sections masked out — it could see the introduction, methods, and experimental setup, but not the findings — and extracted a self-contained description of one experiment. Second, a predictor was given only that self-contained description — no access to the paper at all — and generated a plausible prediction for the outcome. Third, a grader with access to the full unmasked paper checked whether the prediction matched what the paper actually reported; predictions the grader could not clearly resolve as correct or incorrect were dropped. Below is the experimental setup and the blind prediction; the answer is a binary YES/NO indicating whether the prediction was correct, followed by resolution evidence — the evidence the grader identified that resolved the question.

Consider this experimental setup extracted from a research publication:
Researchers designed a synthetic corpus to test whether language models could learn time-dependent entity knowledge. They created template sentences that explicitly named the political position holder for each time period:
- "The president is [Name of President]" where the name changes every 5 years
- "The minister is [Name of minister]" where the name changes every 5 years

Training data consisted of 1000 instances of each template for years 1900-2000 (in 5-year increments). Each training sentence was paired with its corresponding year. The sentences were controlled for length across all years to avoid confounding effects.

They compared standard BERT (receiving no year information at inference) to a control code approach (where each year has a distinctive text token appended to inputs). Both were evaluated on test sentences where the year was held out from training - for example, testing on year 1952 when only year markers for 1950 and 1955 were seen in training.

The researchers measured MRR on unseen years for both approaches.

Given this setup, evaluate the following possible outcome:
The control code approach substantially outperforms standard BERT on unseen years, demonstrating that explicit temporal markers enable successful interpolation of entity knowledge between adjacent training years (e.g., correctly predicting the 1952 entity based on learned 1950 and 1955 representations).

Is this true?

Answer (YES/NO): NO